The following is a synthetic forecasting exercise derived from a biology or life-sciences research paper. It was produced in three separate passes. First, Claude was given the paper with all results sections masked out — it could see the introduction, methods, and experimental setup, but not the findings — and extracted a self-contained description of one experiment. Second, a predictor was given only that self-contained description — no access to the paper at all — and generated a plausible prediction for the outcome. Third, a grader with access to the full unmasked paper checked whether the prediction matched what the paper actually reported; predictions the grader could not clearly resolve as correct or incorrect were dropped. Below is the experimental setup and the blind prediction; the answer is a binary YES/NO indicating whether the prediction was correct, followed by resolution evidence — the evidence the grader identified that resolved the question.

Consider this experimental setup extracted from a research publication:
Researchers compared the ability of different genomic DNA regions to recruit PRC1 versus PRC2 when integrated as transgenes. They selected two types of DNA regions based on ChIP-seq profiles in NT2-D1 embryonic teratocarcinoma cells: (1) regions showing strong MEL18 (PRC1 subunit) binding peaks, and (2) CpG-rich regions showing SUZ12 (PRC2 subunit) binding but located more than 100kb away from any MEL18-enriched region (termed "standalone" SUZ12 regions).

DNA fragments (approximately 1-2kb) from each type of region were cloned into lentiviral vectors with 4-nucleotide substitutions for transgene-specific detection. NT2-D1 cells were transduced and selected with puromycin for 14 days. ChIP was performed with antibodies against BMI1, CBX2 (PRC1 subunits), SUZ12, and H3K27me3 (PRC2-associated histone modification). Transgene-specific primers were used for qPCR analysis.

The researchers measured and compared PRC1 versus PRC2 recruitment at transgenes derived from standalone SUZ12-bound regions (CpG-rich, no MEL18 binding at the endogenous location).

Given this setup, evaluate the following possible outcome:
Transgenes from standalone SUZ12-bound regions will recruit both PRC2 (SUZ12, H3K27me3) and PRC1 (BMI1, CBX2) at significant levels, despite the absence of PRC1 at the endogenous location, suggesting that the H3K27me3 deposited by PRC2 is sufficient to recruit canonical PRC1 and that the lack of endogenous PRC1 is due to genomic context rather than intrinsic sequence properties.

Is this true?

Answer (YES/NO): NO